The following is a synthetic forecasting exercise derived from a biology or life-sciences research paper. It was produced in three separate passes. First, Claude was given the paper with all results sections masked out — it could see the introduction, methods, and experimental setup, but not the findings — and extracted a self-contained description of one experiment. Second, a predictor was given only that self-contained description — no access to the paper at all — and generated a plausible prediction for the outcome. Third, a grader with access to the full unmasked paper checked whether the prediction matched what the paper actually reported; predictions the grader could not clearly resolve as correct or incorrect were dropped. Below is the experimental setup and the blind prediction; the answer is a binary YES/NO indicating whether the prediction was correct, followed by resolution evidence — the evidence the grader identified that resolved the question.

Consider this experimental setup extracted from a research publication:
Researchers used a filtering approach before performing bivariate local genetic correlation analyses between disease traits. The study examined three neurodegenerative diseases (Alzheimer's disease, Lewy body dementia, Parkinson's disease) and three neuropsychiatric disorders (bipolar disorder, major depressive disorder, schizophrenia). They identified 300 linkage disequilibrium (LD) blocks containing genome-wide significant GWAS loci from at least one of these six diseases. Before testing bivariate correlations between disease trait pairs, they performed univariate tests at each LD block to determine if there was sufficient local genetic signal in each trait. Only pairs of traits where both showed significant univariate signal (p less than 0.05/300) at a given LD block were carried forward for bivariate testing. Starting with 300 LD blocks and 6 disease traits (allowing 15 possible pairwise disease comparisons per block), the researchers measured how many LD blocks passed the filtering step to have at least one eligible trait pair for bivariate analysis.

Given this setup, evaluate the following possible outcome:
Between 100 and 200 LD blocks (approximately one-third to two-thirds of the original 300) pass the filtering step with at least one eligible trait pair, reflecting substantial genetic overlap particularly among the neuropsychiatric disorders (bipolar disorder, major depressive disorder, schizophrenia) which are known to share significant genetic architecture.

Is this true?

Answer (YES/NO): NO